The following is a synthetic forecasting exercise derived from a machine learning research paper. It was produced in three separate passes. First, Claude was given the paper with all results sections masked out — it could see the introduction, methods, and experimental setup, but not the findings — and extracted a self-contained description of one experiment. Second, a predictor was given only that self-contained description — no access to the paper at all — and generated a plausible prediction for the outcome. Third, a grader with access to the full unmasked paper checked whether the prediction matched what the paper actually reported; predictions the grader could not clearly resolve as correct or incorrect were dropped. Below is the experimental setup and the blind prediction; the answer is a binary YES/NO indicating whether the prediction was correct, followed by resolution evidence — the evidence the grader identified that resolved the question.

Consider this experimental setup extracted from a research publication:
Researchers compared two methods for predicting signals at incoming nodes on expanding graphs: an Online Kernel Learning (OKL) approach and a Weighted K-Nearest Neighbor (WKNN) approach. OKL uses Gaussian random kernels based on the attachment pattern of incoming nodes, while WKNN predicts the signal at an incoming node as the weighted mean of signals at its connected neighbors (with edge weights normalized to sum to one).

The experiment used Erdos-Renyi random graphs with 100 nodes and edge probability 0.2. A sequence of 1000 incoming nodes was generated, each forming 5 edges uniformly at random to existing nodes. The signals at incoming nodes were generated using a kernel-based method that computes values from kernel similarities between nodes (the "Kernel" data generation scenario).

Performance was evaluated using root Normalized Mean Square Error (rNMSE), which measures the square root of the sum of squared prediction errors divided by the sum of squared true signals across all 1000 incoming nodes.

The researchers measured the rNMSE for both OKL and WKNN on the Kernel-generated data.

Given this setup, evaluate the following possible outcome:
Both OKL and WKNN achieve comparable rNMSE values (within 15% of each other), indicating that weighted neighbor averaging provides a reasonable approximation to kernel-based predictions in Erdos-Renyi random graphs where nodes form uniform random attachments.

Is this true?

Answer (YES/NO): NO